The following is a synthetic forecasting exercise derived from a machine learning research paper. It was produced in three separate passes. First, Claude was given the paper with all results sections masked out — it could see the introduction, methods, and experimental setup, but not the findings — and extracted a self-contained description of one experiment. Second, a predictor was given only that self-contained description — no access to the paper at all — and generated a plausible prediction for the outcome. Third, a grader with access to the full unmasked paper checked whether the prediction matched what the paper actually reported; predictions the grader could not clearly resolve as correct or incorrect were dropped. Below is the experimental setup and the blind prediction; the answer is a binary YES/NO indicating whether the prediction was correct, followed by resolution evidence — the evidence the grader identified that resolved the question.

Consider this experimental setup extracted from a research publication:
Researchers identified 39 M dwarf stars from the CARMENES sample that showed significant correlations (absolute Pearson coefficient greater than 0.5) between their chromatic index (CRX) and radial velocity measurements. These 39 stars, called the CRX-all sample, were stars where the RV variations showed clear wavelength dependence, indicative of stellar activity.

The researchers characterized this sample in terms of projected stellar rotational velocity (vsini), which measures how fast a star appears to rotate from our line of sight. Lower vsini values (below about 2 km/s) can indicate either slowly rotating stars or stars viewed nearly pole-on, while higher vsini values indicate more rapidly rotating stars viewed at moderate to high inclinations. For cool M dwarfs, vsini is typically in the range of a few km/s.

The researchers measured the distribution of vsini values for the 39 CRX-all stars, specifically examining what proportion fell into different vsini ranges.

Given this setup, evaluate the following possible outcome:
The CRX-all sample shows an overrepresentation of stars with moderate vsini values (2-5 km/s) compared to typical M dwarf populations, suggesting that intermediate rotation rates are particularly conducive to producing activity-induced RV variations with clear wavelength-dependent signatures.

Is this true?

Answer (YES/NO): NO